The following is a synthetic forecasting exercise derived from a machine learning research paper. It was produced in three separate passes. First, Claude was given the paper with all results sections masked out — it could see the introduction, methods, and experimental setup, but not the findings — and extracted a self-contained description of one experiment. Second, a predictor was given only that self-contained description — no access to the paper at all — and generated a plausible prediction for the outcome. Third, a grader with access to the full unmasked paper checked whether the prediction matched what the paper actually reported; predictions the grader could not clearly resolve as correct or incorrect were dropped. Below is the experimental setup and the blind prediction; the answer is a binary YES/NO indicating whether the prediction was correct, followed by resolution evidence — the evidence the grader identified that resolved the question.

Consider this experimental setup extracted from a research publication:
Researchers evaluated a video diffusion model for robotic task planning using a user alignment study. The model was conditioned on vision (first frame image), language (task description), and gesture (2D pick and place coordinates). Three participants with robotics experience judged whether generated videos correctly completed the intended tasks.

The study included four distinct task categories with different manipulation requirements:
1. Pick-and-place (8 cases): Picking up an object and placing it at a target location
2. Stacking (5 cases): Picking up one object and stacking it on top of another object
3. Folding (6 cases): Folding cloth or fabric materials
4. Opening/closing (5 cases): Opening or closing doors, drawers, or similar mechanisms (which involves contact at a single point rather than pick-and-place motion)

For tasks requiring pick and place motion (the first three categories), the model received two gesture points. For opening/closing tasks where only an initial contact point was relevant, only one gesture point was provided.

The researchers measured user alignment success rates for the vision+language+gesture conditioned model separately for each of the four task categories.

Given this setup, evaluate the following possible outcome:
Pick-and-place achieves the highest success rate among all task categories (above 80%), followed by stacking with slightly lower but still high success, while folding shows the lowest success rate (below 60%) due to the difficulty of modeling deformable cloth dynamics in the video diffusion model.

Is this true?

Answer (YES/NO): NO